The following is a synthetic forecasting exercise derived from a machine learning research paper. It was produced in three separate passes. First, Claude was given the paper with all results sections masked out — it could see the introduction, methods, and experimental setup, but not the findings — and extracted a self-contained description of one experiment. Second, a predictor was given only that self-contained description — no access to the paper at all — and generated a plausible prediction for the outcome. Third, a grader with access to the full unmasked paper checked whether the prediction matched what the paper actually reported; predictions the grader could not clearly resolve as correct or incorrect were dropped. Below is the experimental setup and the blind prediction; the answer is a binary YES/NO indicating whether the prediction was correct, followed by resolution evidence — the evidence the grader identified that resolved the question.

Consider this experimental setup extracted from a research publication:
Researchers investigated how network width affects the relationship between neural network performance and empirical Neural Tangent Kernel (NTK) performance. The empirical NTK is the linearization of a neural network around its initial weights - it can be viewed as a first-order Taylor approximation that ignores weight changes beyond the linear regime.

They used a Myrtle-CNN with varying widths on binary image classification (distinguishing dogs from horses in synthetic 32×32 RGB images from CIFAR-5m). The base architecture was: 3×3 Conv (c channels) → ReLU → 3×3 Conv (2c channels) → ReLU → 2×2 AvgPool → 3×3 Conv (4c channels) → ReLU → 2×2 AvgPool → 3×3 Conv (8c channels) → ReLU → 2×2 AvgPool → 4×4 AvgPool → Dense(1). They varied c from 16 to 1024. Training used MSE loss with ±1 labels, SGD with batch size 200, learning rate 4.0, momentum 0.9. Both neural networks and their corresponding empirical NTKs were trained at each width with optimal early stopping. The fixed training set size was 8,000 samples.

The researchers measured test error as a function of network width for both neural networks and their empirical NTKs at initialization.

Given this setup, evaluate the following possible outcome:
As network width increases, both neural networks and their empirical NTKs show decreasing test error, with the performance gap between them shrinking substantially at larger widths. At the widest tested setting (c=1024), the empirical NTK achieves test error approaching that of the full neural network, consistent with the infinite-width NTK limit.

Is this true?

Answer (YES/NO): NO